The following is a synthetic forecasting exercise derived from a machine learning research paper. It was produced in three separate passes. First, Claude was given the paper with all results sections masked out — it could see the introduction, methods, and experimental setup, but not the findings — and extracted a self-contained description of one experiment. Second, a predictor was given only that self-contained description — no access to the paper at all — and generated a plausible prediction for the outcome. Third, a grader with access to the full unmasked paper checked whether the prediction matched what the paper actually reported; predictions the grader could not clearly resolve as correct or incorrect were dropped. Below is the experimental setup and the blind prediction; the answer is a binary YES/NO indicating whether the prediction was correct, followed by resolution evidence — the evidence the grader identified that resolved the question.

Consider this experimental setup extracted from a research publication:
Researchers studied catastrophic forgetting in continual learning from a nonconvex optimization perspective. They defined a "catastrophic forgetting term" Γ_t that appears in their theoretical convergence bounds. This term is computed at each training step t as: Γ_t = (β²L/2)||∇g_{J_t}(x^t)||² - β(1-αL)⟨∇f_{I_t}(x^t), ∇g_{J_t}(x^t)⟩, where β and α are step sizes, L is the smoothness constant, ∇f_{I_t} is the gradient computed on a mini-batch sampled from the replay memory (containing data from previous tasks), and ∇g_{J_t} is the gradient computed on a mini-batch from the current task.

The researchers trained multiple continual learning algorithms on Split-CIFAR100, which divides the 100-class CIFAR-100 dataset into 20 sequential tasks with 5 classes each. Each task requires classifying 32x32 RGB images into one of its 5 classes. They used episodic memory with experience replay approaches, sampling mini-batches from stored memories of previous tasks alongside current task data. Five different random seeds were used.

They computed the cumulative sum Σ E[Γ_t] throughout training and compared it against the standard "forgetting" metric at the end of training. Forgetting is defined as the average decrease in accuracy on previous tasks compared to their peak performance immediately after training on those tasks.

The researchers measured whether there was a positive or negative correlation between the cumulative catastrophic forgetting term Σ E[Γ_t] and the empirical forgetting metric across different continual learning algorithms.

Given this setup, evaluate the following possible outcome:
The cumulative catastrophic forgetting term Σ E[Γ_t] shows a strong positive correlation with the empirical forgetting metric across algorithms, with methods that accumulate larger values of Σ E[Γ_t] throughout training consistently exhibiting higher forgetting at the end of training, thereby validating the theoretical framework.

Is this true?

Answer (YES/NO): YES